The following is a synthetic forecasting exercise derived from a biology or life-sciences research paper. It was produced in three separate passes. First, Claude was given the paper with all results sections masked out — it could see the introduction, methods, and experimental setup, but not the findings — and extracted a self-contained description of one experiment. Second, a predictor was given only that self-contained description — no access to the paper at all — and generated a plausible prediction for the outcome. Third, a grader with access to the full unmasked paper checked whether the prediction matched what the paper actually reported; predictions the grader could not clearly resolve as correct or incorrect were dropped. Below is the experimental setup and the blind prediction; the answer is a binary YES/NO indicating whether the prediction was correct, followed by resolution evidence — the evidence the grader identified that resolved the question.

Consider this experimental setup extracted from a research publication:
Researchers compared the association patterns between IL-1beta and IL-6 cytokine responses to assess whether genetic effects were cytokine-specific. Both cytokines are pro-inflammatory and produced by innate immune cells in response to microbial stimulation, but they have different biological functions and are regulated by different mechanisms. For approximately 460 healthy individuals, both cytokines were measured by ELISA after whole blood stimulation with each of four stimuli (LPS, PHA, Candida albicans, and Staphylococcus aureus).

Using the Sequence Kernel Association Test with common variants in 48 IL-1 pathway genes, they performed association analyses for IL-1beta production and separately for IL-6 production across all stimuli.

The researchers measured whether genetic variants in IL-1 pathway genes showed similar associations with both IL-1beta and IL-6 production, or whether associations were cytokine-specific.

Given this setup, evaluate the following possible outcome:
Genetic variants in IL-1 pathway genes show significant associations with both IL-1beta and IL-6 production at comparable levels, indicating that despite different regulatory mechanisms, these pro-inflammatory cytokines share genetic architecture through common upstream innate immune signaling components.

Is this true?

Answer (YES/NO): NO